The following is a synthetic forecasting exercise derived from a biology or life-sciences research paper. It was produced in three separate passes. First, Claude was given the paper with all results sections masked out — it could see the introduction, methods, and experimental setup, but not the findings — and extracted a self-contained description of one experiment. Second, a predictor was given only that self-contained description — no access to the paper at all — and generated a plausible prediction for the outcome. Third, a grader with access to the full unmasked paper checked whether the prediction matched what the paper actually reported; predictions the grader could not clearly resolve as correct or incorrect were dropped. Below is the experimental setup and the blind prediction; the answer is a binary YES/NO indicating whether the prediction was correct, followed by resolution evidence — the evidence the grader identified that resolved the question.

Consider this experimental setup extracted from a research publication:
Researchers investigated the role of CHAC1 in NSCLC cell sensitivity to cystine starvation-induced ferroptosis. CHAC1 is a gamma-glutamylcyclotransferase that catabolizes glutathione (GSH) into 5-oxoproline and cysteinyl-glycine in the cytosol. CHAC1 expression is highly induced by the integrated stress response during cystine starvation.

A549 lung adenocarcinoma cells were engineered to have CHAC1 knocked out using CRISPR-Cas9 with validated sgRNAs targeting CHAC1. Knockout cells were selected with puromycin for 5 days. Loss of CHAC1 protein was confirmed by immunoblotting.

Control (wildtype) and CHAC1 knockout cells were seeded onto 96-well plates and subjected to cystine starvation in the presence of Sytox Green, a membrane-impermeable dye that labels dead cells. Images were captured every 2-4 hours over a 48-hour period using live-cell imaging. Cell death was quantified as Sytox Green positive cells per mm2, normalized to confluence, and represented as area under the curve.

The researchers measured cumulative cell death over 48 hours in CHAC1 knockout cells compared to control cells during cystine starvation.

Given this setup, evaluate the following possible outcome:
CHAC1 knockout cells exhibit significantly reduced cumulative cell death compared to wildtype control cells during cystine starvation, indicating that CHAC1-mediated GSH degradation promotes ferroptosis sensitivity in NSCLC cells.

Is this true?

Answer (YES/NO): YES